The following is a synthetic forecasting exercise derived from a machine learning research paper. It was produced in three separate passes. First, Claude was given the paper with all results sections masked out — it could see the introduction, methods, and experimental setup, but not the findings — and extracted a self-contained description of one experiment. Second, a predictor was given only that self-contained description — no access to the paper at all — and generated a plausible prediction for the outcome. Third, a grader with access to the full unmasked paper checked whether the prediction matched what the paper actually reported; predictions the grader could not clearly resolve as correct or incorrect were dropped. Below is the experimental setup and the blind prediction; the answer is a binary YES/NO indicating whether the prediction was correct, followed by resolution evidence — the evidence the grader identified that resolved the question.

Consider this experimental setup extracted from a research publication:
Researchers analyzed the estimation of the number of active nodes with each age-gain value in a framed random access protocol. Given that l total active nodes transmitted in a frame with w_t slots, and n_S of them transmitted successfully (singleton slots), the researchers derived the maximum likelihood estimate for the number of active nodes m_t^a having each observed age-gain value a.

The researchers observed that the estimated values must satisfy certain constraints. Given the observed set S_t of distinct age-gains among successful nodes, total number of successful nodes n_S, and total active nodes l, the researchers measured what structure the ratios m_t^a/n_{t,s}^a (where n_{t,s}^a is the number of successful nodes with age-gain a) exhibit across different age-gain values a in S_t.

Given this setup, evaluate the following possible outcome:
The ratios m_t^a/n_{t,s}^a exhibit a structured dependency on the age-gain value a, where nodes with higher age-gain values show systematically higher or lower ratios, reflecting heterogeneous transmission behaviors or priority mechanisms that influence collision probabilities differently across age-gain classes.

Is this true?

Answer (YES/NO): NO